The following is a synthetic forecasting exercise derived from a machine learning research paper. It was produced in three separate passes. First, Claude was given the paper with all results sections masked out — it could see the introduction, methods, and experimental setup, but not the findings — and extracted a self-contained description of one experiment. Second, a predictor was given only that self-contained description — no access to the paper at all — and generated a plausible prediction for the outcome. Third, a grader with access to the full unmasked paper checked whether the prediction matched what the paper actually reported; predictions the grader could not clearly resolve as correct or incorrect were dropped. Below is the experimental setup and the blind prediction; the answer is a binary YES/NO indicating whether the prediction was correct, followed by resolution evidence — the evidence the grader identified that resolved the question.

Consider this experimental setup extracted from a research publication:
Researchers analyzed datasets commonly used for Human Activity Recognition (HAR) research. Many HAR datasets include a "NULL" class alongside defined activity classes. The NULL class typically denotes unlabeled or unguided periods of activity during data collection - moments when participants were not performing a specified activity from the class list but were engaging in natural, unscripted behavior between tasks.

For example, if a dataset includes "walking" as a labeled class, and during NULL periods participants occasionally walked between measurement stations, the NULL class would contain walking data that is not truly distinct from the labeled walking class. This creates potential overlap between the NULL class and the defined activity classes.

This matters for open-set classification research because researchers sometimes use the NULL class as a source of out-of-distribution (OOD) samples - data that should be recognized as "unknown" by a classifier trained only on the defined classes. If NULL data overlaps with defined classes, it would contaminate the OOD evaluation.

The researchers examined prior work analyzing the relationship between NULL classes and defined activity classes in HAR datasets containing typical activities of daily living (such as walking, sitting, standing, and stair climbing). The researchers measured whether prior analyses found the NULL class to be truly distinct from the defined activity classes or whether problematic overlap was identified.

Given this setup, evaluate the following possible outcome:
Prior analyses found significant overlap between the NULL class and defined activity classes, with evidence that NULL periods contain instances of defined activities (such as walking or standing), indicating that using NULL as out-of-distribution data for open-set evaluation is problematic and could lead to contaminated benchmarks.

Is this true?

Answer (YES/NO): YES